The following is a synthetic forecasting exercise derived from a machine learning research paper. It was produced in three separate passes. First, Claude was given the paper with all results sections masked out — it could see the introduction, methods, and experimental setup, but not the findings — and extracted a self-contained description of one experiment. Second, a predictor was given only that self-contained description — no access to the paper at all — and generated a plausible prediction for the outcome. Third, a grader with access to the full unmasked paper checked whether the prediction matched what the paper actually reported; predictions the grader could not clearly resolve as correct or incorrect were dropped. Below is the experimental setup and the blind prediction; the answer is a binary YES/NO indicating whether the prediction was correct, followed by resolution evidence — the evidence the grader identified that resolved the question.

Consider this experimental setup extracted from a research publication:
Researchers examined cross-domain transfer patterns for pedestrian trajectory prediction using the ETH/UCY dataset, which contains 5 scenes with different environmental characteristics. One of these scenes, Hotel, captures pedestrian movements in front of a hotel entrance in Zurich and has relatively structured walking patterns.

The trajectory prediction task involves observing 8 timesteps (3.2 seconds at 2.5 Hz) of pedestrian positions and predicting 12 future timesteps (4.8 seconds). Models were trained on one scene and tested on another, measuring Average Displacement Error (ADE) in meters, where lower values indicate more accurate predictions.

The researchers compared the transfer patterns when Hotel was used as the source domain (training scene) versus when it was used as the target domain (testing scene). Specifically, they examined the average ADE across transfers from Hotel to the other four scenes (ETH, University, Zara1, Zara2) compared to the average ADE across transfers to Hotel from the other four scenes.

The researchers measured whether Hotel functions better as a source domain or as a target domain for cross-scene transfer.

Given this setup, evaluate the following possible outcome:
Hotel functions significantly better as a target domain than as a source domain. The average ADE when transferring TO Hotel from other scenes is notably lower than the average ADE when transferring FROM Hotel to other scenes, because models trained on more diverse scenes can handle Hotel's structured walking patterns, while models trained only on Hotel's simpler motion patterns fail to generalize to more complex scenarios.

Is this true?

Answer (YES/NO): YES